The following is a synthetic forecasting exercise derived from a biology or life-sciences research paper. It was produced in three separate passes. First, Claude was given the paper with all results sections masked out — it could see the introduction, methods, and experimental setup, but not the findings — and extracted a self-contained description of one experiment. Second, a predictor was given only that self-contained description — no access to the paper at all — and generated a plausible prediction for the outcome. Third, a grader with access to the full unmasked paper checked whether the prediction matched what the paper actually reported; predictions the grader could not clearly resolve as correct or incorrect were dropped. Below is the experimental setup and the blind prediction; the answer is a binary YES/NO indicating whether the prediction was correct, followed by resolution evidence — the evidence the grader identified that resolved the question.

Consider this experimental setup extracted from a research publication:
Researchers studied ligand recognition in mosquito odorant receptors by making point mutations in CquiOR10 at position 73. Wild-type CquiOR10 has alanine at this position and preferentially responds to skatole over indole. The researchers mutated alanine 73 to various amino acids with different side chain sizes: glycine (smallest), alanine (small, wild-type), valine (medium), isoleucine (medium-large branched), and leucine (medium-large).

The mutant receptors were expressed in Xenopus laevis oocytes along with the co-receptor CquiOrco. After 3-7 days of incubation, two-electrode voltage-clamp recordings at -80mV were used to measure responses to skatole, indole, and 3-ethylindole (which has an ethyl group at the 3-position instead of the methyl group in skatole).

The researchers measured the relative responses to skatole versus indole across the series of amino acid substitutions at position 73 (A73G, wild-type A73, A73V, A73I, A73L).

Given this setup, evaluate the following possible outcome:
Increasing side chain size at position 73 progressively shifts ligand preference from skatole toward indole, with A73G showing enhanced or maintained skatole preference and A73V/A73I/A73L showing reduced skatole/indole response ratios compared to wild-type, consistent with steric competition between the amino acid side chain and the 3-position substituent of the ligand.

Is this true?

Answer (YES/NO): NO